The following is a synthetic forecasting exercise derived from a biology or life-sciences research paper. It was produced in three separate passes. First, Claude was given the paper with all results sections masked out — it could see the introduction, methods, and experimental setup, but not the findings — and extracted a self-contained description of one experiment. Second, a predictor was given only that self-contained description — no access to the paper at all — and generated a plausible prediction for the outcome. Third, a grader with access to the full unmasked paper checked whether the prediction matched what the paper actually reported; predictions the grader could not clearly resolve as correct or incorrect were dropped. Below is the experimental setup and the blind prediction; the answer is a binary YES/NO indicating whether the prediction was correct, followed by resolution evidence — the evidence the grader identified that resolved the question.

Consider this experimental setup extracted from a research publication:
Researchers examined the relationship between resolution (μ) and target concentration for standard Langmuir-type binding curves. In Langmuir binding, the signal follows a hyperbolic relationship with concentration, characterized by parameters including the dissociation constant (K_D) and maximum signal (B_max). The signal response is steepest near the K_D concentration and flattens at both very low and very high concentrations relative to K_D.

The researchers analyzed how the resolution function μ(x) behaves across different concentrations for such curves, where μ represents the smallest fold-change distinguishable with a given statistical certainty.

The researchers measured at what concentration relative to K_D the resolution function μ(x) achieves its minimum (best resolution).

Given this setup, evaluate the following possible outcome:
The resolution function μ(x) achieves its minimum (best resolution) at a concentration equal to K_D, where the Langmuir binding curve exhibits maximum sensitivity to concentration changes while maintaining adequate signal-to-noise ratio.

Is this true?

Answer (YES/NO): YES